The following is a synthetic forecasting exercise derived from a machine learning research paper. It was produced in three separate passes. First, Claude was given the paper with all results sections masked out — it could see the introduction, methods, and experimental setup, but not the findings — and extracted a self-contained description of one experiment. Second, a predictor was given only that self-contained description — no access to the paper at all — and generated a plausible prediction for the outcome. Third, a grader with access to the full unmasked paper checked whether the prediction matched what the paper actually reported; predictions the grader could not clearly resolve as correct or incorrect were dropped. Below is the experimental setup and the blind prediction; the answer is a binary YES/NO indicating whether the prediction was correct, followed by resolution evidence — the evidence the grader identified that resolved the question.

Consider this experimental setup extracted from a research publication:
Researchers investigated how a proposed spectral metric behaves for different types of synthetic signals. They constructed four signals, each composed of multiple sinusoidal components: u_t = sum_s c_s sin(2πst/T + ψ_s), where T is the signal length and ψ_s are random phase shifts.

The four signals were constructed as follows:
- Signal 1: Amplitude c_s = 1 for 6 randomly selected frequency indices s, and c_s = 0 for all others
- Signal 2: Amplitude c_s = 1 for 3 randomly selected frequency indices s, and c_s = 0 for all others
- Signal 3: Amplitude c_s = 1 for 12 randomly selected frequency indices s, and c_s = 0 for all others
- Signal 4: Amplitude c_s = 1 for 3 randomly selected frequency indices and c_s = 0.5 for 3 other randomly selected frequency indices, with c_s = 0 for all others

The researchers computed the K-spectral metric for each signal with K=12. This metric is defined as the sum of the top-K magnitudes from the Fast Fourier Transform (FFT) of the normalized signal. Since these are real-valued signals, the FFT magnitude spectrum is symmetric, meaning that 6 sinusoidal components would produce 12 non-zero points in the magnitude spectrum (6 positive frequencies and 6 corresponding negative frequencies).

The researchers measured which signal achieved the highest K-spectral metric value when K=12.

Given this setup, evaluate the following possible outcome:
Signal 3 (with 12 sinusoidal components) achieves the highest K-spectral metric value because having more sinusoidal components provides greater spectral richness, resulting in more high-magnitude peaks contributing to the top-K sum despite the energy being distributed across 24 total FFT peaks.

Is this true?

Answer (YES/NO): NO